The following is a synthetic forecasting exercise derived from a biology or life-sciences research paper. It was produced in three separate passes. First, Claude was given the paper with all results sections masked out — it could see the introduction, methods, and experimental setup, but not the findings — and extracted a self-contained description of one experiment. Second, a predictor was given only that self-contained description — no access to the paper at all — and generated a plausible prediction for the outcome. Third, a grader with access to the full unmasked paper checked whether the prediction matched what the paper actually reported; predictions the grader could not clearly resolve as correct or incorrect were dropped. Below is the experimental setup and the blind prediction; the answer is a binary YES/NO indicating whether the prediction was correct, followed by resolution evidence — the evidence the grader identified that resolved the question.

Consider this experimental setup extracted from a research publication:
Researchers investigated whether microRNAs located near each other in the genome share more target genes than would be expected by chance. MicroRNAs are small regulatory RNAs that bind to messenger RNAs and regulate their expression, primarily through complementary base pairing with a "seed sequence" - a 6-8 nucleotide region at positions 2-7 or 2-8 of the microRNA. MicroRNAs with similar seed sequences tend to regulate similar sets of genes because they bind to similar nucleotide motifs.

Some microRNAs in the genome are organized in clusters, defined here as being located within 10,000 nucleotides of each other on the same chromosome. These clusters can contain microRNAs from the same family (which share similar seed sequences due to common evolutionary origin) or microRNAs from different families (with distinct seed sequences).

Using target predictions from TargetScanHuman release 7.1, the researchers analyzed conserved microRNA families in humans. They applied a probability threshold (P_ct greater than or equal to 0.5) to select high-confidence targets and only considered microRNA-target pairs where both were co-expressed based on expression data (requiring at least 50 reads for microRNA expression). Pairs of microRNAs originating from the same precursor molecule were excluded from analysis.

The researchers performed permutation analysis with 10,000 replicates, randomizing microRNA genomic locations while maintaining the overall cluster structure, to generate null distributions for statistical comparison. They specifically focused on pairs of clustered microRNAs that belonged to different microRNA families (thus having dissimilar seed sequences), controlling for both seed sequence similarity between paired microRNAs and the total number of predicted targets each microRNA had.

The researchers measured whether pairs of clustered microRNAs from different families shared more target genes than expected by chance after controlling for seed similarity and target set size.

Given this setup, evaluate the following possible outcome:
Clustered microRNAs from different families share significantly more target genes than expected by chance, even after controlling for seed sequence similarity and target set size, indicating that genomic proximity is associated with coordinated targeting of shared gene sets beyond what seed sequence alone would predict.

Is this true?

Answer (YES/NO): NO